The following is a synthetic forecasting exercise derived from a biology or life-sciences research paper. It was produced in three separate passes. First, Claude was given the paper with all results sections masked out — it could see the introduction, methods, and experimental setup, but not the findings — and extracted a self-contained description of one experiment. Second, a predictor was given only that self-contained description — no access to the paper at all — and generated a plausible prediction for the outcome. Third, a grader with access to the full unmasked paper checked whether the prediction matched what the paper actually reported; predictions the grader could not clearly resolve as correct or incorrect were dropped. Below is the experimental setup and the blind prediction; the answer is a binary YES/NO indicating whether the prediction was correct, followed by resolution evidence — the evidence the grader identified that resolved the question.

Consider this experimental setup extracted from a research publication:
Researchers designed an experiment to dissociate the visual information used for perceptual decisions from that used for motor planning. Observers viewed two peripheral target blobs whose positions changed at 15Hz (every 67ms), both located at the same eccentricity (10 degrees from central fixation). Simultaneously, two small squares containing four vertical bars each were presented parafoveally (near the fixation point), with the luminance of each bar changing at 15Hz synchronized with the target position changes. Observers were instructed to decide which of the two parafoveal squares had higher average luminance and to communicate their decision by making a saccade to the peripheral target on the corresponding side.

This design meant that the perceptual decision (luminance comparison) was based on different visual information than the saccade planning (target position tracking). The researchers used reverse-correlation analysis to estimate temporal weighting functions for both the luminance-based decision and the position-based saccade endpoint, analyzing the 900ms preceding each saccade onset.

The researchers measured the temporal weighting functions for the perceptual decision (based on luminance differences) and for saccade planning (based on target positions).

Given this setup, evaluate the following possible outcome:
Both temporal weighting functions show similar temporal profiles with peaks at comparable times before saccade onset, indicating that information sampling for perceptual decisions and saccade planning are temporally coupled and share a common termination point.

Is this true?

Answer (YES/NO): NO